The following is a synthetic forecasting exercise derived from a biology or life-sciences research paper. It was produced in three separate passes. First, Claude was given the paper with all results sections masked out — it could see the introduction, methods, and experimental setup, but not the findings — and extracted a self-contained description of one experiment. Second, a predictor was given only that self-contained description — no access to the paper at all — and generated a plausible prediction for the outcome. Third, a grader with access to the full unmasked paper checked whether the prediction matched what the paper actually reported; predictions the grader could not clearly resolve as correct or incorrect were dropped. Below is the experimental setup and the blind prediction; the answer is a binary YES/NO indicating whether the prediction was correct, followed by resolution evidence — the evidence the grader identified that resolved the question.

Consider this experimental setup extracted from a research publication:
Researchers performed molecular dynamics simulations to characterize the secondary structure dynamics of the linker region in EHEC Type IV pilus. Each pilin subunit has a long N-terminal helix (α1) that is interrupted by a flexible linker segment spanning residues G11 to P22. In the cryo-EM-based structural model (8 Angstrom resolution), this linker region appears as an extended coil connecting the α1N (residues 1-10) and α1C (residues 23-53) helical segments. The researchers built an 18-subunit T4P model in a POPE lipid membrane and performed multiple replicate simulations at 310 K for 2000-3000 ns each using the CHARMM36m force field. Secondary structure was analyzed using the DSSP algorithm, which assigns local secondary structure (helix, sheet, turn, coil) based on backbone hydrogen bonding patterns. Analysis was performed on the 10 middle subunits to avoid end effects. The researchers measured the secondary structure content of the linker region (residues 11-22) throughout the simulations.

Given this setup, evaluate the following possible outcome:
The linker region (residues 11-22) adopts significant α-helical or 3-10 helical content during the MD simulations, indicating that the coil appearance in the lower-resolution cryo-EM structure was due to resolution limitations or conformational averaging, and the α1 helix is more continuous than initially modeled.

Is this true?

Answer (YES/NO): NO